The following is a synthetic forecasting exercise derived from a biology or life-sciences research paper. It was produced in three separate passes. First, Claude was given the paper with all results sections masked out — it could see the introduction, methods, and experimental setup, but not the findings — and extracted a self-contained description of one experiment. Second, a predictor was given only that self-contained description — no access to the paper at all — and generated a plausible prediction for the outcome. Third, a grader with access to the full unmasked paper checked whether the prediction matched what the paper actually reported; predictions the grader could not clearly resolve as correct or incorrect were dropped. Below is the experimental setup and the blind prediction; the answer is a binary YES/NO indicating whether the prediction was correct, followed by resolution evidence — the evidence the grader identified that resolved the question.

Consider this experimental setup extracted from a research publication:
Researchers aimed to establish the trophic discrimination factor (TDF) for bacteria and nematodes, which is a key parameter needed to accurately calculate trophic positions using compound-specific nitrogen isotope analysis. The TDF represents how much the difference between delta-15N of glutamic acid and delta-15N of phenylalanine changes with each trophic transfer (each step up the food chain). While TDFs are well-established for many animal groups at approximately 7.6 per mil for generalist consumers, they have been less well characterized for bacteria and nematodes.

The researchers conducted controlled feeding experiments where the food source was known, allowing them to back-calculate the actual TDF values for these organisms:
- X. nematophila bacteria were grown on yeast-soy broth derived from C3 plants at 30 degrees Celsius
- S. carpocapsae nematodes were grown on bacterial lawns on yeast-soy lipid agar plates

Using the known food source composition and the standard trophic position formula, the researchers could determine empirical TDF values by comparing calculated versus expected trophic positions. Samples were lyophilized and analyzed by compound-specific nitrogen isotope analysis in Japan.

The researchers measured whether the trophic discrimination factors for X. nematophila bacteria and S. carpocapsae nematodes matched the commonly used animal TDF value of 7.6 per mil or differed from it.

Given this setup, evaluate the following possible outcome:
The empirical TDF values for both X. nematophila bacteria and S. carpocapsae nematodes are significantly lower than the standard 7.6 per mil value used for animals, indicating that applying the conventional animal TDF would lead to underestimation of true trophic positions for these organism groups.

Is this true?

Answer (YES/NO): NO